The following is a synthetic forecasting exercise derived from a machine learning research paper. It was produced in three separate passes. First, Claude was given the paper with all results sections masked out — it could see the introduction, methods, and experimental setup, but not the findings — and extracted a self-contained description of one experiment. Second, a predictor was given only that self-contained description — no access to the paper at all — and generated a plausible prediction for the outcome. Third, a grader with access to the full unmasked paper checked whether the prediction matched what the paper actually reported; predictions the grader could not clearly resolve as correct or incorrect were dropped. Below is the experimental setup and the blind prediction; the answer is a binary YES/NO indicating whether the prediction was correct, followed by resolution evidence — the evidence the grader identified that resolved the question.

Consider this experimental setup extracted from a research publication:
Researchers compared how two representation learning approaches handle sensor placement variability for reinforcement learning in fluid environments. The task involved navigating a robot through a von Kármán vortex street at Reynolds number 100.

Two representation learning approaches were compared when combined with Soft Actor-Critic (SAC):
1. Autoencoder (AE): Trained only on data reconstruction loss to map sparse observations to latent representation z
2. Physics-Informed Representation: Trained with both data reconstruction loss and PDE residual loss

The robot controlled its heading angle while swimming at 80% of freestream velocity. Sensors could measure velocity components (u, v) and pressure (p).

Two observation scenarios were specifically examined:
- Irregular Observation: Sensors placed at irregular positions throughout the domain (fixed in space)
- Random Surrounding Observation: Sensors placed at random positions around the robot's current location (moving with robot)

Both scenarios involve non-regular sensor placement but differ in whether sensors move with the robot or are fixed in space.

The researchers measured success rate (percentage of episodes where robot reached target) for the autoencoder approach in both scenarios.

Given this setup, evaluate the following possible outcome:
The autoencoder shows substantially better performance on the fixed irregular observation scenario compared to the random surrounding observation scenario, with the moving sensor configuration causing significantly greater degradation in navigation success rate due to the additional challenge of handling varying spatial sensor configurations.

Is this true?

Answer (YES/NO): YES